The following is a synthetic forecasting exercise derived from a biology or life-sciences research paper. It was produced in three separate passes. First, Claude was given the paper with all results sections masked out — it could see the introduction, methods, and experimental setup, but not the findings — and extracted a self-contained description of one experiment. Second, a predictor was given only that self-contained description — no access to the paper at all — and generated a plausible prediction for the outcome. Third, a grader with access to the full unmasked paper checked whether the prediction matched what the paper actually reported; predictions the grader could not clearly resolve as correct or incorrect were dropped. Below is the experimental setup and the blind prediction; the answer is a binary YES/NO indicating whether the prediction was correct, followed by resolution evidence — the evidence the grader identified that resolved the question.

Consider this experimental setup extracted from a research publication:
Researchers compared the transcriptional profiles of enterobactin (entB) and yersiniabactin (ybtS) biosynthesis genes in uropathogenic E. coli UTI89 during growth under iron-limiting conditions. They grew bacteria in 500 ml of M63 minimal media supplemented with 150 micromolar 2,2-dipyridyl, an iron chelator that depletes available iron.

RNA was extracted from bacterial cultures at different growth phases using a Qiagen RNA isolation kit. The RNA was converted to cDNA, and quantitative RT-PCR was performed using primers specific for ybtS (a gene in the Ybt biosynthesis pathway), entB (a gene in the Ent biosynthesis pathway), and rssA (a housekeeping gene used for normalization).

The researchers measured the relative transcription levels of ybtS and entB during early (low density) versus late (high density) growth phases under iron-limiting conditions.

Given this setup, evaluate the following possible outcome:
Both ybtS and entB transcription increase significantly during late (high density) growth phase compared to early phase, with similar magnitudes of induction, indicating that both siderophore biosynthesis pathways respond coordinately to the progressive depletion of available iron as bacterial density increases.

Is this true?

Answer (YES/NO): NO